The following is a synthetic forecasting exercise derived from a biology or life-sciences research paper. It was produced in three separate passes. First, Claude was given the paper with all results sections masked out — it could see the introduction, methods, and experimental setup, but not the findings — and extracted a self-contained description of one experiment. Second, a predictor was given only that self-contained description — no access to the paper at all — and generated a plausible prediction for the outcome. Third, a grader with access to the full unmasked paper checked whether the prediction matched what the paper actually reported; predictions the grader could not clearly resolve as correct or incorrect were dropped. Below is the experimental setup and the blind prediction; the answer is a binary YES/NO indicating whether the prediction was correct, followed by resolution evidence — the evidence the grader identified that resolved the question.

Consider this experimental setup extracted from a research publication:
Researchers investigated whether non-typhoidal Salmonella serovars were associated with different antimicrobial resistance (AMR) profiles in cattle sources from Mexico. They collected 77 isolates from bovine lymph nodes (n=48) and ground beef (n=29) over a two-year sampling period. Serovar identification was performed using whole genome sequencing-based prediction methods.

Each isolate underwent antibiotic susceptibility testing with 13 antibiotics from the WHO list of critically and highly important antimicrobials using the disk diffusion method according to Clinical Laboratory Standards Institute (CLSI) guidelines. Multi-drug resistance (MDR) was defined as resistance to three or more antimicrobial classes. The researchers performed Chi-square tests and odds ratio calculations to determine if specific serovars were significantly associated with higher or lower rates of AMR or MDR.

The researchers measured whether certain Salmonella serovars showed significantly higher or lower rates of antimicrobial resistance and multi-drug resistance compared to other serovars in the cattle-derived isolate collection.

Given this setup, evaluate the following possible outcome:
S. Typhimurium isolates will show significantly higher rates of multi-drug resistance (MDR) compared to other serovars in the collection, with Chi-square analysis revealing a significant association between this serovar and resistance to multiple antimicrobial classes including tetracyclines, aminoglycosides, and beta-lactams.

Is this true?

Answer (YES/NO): NO